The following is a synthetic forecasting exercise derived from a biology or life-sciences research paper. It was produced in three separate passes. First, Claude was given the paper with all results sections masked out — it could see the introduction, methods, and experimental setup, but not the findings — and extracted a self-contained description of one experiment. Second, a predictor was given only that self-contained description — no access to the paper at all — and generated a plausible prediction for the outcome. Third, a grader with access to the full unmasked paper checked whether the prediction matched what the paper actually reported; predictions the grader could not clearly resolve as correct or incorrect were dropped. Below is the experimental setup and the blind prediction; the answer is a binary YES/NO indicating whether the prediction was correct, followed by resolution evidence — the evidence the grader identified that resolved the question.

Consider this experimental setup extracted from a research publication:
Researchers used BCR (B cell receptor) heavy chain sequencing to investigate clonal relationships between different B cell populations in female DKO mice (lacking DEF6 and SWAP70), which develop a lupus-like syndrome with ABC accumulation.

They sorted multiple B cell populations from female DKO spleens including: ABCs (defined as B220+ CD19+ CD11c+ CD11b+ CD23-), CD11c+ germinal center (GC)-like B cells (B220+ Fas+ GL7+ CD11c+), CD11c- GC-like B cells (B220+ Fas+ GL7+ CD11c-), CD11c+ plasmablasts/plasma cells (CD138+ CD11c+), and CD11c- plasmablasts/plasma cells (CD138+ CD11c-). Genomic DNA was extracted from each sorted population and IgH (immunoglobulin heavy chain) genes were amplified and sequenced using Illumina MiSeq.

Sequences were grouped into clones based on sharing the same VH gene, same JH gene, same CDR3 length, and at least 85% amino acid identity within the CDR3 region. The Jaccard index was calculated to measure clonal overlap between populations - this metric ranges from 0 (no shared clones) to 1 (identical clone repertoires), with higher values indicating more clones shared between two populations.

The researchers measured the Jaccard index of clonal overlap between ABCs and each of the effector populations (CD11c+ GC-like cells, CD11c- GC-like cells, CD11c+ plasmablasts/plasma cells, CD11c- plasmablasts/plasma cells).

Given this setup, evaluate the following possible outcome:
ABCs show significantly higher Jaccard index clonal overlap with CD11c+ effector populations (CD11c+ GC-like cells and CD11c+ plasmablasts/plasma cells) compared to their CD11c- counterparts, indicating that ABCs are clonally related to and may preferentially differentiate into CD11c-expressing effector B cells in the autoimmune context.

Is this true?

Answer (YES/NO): NO